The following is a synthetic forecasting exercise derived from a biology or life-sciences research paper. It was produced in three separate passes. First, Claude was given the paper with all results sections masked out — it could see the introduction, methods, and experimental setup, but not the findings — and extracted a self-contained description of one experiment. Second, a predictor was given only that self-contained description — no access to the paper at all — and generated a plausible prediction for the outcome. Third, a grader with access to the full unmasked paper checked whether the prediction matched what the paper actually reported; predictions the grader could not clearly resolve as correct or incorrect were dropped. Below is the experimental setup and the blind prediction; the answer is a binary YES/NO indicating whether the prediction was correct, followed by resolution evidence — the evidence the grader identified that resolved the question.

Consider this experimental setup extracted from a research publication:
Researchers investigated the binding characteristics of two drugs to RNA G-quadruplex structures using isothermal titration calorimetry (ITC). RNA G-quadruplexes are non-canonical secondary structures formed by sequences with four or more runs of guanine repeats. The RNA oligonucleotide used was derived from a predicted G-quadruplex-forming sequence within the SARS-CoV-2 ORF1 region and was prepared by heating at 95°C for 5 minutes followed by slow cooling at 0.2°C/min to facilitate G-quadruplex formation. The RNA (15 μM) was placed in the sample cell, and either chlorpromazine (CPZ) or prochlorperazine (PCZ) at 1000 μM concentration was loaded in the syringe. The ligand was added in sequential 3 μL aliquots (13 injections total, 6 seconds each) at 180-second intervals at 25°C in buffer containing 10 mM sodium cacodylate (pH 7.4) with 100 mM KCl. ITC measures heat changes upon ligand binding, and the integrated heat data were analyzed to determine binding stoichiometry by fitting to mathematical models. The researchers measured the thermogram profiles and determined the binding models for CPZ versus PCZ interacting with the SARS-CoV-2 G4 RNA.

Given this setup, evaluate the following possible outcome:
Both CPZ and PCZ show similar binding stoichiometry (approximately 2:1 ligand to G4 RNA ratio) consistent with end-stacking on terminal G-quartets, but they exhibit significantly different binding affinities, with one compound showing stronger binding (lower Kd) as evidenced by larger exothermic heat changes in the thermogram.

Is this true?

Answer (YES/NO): NO